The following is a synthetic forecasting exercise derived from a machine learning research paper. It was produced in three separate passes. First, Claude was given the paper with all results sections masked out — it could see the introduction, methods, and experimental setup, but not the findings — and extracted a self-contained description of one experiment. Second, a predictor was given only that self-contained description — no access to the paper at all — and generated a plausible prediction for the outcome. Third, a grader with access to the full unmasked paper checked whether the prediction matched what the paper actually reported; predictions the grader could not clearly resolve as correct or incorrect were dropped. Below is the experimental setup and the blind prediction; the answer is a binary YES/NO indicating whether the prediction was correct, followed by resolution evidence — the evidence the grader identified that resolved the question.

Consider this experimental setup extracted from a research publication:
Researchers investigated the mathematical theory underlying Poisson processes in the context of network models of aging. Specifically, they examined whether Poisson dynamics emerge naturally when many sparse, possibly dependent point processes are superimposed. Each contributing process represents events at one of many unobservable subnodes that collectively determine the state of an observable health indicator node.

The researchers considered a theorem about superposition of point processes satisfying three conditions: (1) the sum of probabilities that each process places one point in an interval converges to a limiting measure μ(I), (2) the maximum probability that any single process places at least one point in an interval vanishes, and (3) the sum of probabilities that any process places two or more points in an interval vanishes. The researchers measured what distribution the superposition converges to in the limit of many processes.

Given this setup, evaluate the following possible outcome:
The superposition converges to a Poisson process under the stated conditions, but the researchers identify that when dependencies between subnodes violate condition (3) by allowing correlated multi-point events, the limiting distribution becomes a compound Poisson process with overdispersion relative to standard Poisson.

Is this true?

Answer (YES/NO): NO